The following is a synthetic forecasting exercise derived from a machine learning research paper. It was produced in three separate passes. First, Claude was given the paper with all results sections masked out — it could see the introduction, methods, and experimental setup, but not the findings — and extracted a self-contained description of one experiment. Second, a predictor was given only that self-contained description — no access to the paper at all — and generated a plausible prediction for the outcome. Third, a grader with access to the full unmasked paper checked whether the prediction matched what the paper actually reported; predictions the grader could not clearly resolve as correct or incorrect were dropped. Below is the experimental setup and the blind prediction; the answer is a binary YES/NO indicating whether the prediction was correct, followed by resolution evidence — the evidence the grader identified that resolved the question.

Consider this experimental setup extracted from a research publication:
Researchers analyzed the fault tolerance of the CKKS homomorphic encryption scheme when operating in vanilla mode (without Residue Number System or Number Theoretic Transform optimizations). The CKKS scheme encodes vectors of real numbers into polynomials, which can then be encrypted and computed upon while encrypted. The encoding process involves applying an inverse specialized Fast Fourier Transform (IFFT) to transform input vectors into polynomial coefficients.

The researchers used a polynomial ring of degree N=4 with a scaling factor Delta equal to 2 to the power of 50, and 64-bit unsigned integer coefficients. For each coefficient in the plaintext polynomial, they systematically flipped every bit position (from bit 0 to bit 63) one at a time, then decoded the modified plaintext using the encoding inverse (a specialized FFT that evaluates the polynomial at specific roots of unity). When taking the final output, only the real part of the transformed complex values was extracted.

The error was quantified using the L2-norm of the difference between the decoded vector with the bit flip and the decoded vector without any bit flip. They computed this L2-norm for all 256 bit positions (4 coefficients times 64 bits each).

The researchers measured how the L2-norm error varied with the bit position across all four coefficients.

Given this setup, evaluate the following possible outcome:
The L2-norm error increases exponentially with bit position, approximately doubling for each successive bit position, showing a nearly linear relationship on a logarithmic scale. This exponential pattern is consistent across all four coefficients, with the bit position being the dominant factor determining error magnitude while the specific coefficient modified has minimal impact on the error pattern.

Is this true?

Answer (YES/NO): NO